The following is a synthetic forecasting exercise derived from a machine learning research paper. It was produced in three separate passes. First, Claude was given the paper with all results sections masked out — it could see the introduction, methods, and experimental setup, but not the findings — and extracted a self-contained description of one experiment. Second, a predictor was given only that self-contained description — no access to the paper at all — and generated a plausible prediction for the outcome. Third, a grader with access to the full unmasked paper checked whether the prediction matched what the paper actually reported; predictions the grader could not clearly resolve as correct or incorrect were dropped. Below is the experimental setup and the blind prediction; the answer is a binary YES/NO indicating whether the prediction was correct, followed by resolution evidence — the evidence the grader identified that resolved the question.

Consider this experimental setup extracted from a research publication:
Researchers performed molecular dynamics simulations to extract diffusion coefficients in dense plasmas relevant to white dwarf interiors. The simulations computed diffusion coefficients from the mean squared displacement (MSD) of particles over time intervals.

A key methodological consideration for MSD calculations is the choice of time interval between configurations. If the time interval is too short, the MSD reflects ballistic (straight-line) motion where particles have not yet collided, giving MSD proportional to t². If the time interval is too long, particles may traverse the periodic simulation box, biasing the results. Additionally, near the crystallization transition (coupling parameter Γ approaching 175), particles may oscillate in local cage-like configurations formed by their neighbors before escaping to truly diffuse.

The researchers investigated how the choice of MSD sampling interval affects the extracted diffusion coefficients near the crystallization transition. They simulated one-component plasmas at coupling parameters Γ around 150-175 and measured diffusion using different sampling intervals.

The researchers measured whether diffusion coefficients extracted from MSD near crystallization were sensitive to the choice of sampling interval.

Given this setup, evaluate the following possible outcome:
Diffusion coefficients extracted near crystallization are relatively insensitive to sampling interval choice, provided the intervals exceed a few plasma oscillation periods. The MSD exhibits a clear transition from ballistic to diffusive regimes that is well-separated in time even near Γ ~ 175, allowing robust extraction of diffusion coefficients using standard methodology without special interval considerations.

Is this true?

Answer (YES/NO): NO